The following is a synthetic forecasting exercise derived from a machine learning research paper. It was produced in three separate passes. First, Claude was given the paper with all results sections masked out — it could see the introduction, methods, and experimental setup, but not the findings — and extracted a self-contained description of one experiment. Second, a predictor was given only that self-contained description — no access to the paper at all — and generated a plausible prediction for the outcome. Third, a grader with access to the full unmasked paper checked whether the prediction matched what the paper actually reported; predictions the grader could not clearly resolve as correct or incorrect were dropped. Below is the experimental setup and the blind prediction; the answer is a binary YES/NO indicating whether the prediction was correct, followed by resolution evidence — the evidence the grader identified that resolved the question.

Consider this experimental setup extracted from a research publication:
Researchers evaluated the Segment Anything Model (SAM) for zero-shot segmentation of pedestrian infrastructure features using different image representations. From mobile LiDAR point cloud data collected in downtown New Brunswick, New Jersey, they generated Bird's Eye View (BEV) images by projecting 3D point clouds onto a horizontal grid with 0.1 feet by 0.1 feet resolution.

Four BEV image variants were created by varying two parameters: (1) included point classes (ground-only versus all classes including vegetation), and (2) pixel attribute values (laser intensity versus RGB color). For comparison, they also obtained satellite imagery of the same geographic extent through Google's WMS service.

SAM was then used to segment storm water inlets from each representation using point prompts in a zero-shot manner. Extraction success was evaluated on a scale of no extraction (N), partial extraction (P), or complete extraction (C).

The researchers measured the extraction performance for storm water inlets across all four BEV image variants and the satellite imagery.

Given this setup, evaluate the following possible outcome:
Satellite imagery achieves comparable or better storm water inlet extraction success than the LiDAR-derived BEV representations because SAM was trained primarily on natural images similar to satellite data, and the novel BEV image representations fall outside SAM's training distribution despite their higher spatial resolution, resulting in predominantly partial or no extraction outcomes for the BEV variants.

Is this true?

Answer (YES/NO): YES